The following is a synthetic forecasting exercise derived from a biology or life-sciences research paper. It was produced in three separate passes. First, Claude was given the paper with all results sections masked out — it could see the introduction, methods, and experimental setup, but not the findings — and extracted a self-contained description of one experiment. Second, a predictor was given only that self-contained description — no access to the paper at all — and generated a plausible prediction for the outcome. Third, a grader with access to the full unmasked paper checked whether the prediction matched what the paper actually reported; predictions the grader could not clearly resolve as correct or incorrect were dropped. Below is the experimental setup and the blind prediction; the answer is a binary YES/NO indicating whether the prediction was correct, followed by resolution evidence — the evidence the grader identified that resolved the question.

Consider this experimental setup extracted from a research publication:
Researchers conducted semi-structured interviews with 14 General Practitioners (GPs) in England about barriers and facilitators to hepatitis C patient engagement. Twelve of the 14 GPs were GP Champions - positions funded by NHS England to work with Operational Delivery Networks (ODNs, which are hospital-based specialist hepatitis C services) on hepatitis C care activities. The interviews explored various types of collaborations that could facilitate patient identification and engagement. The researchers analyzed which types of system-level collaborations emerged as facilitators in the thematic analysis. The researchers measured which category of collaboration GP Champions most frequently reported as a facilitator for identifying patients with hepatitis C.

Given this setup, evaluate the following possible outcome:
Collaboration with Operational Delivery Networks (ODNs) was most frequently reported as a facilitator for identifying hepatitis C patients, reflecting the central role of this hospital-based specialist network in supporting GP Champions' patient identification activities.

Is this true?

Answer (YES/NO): NO